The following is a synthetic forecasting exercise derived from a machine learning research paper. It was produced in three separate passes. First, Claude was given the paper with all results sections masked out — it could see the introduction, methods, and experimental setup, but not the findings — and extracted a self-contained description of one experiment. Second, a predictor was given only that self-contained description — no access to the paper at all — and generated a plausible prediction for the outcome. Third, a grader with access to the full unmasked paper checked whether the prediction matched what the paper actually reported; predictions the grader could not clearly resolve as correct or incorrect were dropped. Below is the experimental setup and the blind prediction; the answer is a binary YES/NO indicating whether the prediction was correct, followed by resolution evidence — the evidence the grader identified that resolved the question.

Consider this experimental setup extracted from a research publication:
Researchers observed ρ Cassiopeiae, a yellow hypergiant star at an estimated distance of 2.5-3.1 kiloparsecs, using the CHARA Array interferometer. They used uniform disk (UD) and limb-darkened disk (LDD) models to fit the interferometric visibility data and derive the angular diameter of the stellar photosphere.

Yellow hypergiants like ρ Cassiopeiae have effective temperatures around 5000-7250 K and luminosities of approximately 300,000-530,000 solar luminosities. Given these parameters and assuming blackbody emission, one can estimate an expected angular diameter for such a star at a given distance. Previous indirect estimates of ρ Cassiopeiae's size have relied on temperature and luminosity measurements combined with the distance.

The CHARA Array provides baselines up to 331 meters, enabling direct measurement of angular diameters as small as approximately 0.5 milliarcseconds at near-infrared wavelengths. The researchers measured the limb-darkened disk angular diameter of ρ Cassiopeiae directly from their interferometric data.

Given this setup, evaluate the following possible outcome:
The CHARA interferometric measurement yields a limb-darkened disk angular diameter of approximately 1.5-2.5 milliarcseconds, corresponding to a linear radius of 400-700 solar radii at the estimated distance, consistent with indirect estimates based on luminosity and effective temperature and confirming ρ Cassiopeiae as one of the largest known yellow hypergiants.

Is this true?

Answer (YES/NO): NO